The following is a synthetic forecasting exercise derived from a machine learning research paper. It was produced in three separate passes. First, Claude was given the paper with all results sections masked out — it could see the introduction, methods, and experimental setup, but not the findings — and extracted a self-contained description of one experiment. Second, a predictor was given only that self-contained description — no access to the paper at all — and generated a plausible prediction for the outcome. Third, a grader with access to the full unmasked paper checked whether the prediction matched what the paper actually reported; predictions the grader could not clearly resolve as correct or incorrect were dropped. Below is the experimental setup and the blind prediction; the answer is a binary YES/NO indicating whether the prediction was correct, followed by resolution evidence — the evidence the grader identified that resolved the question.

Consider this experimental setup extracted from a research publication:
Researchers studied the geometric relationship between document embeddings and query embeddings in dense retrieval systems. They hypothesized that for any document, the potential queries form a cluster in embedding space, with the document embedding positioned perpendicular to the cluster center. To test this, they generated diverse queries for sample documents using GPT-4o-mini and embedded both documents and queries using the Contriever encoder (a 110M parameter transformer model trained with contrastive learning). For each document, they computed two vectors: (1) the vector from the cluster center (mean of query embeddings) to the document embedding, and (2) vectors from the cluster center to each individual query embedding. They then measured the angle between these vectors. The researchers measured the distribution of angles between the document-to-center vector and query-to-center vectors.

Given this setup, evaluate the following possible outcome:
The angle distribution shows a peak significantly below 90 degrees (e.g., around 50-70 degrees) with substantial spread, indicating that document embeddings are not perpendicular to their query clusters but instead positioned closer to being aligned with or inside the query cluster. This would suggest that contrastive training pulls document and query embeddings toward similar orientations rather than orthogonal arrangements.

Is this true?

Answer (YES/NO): NO